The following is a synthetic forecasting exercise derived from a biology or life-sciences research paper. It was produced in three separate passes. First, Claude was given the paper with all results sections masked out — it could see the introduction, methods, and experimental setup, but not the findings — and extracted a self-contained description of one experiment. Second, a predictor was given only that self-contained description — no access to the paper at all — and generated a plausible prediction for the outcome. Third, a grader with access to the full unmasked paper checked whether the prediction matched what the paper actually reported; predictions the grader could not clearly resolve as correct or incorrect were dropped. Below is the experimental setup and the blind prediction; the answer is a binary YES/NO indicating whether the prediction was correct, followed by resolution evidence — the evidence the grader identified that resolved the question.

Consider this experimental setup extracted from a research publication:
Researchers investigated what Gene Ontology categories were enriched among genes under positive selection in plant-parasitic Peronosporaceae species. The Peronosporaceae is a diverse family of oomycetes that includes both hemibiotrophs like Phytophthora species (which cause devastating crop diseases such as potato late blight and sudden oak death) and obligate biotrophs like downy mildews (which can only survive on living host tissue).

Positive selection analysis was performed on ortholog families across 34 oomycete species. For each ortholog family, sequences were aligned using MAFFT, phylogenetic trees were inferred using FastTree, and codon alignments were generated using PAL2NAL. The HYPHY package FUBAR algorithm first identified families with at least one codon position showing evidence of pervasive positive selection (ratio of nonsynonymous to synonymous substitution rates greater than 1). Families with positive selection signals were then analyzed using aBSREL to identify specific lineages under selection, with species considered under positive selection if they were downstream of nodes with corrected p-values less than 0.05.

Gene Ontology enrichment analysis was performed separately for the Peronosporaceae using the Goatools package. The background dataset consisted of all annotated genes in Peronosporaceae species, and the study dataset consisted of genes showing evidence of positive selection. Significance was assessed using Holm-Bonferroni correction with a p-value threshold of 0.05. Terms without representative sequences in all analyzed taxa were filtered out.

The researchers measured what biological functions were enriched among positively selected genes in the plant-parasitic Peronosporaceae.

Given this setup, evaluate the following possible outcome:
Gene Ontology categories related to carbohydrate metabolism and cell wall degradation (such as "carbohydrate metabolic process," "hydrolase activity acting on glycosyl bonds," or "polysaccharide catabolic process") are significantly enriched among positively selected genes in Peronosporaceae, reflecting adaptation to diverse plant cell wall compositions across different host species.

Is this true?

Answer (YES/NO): NO